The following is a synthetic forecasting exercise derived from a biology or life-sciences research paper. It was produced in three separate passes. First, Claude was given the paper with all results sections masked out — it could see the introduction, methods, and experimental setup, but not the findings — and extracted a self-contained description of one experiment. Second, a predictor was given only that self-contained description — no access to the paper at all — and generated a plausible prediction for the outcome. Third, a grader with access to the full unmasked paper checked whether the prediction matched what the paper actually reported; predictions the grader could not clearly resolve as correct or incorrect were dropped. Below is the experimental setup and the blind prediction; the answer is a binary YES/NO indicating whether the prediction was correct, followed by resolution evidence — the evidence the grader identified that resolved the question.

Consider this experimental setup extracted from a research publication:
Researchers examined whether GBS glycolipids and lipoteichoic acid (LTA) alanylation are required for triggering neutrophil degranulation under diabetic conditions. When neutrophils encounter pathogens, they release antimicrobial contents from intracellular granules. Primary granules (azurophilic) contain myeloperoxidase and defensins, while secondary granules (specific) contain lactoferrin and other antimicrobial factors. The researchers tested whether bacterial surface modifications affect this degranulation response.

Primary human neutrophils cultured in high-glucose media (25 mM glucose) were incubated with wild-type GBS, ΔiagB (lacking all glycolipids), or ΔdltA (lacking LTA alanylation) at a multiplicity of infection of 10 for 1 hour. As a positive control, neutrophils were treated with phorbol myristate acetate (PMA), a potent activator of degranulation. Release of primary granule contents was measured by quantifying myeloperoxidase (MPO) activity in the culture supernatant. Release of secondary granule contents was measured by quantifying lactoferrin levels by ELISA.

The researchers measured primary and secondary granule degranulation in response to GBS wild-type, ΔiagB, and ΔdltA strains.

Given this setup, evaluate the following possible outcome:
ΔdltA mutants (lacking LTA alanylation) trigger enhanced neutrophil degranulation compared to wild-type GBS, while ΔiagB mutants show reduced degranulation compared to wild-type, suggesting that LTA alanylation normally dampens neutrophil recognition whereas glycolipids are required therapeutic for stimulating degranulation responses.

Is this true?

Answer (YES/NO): NO